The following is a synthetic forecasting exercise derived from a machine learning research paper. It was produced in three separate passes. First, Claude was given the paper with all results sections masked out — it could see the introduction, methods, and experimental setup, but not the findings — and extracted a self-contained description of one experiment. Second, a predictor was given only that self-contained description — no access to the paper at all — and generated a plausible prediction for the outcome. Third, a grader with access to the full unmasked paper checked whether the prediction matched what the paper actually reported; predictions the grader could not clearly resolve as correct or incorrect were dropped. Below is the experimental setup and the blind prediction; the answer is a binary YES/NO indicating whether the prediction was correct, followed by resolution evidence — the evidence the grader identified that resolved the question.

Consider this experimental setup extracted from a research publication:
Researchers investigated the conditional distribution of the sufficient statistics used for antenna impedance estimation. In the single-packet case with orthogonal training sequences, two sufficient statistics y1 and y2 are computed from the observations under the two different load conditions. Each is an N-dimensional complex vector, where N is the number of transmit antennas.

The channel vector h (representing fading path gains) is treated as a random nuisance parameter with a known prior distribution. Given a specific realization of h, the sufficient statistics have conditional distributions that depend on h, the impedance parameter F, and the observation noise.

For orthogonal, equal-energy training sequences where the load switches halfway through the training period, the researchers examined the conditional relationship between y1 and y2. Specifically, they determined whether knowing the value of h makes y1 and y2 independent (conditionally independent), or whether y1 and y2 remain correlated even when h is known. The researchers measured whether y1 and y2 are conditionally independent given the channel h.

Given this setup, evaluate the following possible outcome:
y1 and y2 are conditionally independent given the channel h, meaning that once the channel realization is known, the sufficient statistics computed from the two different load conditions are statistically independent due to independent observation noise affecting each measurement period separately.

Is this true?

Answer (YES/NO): YES